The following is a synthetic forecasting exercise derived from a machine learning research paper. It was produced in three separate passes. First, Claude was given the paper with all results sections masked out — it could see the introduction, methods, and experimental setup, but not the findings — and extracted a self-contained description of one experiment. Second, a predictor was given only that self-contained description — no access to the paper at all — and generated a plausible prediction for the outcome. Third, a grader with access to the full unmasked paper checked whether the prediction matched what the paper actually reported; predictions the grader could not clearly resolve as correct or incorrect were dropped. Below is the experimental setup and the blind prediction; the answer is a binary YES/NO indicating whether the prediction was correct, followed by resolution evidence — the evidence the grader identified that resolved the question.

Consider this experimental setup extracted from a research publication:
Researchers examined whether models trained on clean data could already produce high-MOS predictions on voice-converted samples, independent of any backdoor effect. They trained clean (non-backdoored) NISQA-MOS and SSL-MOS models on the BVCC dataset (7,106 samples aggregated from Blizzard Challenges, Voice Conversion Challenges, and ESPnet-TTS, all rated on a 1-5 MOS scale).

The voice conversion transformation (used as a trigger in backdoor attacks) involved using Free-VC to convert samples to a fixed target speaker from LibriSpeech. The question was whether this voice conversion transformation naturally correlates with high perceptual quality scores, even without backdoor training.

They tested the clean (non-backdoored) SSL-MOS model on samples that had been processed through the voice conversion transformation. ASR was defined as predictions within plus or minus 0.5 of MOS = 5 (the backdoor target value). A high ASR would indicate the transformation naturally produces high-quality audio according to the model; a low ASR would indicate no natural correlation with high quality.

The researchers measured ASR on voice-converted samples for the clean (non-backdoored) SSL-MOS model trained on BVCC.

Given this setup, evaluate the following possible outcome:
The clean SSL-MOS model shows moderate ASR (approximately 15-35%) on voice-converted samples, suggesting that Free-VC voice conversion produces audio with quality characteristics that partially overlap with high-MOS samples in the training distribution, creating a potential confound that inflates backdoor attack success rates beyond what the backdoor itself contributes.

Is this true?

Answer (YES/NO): YES